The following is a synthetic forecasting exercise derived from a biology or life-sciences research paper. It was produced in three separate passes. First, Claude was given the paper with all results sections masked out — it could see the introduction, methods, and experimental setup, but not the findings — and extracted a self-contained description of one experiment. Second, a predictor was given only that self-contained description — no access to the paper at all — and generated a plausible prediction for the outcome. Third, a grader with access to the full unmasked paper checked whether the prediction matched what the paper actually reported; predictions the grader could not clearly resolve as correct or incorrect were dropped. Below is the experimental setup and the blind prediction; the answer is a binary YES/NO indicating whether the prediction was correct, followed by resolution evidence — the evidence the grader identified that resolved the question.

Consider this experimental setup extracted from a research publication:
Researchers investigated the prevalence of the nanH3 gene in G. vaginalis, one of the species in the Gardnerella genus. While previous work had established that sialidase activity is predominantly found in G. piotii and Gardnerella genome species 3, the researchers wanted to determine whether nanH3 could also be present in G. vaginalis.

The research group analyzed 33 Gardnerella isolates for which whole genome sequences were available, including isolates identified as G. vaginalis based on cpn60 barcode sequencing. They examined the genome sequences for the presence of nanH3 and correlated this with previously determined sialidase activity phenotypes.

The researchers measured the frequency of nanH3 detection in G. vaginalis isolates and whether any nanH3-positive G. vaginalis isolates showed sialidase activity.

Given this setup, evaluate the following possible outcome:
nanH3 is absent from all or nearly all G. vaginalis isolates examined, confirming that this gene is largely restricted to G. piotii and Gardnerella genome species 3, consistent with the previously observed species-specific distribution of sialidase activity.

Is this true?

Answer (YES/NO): YES